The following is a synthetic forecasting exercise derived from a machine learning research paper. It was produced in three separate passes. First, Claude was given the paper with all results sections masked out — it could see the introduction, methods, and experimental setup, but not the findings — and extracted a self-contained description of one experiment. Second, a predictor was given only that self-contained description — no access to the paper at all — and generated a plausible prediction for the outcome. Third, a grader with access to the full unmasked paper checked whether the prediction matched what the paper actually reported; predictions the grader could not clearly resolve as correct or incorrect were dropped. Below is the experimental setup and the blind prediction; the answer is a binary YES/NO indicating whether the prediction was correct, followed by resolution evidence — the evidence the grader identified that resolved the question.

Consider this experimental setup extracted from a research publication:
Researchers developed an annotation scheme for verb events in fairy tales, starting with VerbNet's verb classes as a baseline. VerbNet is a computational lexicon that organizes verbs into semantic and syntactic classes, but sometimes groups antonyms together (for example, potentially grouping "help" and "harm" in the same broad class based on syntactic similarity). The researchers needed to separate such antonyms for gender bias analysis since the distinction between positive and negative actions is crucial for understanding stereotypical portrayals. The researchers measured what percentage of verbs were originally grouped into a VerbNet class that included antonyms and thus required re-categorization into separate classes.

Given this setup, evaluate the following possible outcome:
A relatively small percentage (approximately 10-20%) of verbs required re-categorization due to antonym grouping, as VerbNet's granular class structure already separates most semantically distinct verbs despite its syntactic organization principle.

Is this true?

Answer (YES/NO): YES